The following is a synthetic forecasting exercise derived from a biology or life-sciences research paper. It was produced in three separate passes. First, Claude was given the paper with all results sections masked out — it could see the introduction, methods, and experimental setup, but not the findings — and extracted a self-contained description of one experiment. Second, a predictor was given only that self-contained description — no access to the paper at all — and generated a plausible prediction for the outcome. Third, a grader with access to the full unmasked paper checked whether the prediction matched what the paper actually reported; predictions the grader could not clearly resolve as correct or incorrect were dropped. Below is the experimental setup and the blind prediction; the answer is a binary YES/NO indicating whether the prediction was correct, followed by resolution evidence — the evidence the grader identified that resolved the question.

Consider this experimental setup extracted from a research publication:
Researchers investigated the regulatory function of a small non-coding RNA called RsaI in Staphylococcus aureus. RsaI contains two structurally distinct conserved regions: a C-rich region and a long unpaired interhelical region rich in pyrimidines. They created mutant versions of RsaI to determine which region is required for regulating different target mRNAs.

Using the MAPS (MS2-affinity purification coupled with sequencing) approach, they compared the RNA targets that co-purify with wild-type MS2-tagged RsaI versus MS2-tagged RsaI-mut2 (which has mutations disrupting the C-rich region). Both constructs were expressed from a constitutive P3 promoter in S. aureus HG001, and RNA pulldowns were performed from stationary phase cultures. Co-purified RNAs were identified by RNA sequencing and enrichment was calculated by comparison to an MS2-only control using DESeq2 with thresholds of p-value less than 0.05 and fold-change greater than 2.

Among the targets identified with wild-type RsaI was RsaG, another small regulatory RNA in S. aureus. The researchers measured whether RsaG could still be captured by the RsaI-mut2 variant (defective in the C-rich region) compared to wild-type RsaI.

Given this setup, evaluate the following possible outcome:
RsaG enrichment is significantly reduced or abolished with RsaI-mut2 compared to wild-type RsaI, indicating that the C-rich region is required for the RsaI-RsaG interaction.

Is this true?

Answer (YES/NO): YES